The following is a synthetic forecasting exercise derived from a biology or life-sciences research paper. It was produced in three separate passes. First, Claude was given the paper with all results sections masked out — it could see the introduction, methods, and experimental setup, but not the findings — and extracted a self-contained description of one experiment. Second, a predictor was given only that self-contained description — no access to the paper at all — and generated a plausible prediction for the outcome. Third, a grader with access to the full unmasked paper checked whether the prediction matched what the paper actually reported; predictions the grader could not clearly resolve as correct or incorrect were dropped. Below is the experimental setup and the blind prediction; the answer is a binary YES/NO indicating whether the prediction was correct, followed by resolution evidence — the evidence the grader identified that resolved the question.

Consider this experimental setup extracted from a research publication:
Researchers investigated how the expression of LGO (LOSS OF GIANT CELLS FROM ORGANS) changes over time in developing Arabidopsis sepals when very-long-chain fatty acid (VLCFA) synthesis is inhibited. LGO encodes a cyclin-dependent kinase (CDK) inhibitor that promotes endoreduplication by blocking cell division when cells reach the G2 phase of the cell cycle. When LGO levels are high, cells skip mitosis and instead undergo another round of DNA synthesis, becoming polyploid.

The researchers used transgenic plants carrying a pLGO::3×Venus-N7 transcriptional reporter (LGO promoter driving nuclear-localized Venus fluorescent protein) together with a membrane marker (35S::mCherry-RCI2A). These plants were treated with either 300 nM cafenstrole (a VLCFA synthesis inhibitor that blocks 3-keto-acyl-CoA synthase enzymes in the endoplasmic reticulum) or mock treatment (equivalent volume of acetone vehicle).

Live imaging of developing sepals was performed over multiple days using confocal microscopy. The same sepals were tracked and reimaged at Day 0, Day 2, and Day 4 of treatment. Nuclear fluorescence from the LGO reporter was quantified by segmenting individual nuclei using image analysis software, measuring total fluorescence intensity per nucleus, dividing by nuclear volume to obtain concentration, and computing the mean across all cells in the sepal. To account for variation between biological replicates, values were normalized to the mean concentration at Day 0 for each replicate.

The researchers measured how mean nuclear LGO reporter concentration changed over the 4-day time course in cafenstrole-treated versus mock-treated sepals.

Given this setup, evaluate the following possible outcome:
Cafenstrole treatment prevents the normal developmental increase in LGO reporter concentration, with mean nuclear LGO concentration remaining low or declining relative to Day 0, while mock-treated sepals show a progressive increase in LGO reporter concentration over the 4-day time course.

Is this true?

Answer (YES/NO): YES